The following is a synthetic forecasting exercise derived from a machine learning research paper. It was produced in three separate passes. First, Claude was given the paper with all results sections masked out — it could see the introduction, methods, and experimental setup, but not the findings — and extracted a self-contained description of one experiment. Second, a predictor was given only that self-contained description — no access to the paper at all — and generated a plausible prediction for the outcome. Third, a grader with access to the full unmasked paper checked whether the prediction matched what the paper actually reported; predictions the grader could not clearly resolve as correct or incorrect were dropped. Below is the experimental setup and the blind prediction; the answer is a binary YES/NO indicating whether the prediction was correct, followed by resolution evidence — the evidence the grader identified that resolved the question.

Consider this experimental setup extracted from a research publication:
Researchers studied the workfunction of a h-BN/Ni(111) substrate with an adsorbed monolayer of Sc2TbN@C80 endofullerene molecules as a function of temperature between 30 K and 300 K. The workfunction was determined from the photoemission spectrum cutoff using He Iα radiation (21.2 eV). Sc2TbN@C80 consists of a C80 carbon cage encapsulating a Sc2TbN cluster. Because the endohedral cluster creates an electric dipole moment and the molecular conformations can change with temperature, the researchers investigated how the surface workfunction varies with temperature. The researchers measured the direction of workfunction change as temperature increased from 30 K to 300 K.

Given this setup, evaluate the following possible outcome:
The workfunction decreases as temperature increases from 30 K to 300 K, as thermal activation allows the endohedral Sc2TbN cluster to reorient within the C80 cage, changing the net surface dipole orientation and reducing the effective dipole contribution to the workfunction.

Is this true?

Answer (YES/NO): NO